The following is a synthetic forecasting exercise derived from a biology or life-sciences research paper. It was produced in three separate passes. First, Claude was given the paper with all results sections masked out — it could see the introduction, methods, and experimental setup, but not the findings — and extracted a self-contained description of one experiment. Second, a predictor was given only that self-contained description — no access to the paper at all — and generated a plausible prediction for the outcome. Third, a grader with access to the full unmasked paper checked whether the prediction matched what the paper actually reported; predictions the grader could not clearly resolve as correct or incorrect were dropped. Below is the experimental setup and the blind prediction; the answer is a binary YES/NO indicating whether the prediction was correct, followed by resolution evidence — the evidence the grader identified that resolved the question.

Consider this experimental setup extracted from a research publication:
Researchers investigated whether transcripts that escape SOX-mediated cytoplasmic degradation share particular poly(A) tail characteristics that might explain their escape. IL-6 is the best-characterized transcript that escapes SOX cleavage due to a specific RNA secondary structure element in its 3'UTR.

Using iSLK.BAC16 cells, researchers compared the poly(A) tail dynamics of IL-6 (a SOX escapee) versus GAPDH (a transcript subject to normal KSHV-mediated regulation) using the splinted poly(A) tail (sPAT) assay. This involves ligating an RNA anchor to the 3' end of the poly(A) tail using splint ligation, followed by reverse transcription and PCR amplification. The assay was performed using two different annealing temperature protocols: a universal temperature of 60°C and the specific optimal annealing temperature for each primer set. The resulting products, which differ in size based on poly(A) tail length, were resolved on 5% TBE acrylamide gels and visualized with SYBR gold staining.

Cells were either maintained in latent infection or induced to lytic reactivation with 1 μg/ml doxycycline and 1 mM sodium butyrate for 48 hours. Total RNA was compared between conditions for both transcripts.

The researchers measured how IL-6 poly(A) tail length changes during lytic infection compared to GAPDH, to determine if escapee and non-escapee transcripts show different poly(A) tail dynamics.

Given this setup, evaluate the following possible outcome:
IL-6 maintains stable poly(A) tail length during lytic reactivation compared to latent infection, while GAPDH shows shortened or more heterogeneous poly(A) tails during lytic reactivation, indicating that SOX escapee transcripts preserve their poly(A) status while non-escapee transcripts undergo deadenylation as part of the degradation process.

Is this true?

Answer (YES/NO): NO